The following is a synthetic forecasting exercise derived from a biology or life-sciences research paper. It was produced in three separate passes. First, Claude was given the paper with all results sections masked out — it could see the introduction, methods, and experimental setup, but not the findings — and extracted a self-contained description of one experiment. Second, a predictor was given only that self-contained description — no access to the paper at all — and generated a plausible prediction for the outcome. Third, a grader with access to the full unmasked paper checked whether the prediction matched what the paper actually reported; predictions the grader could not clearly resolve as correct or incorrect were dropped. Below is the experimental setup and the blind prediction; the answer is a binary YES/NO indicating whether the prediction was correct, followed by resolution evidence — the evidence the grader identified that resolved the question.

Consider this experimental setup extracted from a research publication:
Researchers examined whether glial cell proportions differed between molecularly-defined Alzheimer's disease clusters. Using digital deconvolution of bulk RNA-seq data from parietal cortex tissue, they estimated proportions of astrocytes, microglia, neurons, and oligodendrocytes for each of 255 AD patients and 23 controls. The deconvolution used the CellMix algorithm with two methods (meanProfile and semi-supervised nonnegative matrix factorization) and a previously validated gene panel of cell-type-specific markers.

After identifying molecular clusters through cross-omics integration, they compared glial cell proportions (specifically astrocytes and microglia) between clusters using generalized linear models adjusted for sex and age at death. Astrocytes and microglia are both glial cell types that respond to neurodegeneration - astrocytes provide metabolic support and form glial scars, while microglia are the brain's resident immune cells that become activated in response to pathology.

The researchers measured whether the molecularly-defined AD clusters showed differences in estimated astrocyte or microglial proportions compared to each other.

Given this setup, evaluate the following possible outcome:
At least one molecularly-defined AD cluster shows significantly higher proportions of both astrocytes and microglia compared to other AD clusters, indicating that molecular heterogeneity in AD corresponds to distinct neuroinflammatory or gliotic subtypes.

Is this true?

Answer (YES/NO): NO